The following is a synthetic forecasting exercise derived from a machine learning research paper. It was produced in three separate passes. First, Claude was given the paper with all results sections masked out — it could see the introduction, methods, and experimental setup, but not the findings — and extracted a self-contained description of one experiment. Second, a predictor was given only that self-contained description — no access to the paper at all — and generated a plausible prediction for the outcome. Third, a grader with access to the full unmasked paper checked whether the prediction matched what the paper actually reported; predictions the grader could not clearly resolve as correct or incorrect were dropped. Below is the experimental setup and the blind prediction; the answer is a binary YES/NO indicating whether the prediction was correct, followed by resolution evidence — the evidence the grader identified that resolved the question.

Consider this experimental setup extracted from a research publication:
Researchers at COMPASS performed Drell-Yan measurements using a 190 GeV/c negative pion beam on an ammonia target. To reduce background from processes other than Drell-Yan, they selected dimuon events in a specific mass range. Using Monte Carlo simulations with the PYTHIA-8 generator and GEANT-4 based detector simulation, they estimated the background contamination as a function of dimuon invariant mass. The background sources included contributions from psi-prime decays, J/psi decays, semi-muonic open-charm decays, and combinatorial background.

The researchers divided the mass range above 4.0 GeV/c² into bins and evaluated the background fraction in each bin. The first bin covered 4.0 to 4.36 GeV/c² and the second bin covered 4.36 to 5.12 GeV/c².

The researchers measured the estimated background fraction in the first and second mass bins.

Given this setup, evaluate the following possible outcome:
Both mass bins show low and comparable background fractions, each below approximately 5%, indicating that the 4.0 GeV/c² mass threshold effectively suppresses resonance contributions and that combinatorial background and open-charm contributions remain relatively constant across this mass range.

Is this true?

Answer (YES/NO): NO